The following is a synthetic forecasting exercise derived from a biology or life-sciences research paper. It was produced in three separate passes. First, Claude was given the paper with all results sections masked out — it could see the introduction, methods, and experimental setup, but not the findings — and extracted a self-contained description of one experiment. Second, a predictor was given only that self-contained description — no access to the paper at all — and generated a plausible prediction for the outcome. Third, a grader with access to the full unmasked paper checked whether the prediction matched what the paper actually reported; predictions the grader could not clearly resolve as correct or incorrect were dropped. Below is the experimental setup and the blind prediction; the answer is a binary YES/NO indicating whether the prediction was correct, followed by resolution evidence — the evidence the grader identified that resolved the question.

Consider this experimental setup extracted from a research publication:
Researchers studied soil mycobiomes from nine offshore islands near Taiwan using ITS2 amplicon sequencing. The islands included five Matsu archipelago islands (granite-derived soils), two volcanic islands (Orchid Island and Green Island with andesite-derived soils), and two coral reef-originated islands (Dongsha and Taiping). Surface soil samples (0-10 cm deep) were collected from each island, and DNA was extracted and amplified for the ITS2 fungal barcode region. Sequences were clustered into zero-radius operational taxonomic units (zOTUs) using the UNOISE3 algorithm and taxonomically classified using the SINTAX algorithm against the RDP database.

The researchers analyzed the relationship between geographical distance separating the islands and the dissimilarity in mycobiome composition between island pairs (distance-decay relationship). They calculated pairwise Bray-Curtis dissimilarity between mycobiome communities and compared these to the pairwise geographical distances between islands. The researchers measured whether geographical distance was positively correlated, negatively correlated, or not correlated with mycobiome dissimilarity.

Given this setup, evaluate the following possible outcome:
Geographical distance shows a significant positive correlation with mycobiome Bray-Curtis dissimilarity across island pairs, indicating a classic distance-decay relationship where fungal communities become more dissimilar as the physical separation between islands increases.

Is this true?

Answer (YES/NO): YES